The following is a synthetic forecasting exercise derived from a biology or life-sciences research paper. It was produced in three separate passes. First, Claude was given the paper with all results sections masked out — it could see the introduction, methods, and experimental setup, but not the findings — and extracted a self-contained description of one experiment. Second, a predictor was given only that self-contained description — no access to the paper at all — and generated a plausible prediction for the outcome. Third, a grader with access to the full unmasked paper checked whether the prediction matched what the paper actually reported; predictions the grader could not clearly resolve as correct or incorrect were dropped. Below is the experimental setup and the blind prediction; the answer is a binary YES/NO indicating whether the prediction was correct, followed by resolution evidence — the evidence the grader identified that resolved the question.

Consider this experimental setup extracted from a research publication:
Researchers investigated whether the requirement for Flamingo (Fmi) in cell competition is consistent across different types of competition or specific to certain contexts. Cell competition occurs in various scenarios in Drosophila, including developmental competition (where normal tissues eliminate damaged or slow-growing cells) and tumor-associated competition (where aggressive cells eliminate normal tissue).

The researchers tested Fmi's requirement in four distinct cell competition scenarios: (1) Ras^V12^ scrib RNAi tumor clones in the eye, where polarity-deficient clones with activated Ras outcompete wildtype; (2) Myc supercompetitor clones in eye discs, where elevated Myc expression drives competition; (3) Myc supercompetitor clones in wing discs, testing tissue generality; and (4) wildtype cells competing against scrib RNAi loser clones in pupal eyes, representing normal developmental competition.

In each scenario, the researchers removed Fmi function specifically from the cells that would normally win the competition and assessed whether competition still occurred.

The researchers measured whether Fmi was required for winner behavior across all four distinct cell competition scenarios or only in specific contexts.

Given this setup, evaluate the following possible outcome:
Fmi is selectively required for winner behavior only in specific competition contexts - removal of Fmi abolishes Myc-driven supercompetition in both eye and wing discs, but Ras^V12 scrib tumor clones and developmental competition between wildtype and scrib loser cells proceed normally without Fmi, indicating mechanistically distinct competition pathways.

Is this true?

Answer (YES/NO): NO